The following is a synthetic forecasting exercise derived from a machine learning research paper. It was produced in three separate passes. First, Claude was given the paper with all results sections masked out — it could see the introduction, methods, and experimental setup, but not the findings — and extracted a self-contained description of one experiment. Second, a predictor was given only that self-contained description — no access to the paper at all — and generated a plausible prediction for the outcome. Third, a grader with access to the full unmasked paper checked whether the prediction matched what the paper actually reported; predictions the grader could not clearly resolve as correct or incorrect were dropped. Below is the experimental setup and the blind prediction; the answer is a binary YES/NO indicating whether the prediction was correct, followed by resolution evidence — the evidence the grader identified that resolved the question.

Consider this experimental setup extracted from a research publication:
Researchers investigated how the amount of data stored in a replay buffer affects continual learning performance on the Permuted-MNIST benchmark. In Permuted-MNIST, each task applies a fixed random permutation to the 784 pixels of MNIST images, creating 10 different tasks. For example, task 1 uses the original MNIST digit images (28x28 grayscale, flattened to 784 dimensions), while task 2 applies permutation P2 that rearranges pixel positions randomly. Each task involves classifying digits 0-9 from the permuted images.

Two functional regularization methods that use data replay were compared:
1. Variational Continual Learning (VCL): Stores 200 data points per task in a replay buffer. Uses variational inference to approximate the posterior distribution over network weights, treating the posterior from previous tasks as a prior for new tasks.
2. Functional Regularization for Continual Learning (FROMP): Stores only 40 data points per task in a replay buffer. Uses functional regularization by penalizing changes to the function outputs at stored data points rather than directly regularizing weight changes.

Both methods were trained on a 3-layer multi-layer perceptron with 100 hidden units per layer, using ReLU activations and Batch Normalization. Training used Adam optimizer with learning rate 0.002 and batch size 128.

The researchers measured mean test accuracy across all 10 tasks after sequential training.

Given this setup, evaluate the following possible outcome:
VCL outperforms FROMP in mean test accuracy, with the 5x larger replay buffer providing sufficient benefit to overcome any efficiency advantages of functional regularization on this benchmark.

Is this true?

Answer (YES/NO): NO